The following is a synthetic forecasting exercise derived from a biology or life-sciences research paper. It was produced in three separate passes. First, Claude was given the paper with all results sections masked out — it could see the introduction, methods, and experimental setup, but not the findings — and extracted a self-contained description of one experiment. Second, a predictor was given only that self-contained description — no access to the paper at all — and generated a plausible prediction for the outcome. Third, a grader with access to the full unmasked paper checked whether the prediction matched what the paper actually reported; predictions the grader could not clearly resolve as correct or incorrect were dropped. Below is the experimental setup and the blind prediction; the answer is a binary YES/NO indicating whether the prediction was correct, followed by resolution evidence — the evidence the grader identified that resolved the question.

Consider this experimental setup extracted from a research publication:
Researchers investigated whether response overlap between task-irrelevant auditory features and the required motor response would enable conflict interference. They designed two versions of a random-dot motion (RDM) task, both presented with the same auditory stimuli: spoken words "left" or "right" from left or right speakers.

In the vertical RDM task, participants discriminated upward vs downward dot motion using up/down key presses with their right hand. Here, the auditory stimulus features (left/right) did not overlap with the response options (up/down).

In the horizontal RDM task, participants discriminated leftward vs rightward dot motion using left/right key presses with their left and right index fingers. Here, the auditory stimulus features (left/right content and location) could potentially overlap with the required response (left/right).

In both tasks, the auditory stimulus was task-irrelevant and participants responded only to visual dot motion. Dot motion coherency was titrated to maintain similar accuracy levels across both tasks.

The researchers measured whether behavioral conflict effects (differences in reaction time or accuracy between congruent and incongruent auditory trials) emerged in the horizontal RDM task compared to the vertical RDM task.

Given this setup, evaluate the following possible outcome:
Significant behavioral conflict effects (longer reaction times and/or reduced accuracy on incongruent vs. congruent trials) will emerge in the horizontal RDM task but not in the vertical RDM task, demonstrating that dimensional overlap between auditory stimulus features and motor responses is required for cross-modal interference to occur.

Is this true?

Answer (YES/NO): NO